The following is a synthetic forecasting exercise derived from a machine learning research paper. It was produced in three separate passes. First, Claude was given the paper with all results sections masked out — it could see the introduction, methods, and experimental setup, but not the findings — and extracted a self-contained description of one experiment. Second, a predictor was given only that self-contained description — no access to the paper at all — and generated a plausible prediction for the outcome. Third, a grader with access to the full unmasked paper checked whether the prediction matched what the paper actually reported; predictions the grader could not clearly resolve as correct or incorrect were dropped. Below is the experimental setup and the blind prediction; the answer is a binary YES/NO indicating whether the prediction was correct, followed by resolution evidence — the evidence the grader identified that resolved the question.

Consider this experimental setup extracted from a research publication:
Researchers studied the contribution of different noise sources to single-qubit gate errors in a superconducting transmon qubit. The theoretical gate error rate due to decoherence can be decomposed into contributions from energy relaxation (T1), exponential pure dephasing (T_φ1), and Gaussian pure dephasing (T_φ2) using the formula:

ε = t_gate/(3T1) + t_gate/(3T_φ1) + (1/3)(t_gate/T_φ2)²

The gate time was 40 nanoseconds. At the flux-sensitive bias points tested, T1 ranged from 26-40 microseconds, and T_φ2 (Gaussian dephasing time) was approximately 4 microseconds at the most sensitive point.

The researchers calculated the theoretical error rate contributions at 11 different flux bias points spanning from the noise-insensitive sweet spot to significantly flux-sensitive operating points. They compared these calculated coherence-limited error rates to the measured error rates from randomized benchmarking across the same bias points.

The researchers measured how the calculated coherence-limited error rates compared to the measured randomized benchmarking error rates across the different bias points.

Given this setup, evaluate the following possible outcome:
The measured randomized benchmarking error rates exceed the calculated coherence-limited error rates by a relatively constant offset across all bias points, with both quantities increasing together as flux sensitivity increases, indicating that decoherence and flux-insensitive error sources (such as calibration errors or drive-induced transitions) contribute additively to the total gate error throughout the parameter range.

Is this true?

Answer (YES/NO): NO